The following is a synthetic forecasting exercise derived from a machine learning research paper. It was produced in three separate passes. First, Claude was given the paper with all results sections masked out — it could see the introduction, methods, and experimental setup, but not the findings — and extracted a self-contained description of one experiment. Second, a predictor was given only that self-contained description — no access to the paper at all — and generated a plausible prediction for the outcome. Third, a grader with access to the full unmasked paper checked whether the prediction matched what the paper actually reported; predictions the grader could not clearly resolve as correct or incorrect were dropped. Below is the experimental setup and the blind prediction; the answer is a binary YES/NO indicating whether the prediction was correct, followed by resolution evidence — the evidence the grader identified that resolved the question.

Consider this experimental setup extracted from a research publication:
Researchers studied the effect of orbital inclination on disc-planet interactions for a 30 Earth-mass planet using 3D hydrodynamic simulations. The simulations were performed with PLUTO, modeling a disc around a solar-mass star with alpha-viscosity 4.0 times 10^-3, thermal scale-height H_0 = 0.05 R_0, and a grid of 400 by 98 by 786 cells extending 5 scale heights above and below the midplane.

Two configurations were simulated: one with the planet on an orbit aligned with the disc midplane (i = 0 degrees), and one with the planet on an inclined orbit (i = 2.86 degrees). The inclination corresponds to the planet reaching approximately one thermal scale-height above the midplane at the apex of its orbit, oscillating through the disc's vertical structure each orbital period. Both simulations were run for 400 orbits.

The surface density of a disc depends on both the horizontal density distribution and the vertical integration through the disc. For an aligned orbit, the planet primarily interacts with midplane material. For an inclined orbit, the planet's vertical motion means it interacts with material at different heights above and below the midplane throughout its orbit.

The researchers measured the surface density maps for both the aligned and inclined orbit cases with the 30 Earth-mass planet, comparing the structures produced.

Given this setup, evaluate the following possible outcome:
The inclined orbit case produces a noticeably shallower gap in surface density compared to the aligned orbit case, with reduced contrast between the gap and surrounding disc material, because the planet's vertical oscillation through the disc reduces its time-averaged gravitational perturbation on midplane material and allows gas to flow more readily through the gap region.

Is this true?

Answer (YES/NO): NO